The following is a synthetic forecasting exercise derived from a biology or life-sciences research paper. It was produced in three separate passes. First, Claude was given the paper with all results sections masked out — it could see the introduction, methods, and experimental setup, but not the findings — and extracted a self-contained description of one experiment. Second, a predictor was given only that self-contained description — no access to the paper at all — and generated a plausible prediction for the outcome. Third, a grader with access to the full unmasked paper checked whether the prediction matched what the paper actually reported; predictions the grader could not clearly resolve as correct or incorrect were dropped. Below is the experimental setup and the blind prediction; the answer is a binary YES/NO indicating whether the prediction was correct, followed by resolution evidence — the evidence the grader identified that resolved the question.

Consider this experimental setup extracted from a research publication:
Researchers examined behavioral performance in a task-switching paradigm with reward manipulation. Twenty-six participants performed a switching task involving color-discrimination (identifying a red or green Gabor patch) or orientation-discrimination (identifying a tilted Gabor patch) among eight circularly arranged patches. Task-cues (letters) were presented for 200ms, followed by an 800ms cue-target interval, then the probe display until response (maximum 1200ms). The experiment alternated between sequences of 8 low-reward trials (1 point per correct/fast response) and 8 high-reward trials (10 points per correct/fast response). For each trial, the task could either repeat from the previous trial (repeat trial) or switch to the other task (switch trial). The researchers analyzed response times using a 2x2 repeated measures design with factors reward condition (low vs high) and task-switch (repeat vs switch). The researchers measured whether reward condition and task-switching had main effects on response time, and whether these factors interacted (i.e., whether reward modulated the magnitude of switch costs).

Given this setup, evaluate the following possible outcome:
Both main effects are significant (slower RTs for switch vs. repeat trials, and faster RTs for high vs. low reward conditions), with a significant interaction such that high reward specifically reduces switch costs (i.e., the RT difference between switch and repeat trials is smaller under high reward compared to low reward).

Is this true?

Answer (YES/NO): NO